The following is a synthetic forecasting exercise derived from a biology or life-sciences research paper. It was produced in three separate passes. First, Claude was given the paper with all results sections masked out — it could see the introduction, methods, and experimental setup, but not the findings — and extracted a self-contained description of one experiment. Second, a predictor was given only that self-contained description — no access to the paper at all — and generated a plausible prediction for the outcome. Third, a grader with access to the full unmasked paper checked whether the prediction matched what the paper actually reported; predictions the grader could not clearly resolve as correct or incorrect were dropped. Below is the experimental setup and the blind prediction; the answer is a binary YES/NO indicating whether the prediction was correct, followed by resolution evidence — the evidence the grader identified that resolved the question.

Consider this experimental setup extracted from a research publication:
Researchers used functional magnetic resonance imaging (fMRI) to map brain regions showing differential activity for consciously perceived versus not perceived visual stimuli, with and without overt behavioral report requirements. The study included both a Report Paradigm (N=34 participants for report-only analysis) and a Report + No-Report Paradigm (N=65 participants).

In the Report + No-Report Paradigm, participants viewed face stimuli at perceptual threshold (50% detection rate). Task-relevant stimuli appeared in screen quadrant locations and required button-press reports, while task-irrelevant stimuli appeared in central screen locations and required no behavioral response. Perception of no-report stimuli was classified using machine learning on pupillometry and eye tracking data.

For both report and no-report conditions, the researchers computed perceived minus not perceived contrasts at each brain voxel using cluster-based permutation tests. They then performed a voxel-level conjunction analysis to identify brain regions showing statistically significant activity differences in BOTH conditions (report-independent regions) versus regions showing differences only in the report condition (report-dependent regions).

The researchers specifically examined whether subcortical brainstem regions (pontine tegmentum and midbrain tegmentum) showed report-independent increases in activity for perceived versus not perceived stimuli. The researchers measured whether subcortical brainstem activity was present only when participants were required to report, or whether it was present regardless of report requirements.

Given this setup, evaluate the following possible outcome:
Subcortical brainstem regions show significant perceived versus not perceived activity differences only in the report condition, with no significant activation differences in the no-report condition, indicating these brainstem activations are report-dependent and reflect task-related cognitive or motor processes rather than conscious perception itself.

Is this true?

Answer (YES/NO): NO